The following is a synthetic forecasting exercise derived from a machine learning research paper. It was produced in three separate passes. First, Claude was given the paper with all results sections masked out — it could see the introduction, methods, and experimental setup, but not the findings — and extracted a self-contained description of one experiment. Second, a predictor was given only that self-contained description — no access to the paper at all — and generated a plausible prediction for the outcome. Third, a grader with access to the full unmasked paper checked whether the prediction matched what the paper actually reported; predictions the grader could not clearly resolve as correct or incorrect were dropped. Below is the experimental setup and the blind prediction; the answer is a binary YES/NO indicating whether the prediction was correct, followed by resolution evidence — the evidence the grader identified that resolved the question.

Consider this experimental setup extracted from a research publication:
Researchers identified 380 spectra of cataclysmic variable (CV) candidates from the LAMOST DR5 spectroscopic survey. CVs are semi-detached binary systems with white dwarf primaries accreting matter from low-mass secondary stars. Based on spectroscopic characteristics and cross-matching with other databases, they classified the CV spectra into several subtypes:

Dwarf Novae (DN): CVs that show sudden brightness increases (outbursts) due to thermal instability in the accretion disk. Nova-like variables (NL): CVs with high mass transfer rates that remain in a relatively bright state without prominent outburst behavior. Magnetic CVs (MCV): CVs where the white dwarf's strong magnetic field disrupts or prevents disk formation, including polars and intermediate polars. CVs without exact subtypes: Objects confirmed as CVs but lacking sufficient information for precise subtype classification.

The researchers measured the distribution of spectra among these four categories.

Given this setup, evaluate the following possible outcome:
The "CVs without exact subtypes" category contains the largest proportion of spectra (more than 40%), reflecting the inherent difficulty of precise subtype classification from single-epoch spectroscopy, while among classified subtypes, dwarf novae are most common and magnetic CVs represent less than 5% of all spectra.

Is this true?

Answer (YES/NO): NO